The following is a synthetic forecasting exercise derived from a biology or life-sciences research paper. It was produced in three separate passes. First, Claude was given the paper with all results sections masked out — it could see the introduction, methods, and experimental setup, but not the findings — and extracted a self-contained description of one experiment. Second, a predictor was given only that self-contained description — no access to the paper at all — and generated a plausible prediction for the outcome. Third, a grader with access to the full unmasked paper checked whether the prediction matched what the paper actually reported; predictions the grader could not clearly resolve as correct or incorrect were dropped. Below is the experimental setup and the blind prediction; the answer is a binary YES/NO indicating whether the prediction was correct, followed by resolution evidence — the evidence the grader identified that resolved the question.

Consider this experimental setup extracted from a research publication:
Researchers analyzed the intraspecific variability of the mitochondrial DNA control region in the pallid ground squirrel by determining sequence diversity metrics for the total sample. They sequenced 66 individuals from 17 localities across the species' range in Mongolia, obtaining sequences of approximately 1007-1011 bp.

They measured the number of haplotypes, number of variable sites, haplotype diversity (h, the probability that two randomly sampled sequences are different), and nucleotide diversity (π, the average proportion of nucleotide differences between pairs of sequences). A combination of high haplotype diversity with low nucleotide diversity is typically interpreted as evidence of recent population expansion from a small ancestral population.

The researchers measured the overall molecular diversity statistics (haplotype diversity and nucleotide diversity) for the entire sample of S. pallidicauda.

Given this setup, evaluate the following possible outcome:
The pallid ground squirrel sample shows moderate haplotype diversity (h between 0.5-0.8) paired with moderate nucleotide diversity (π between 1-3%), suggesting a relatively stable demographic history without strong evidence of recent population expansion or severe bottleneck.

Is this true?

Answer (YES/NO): NO